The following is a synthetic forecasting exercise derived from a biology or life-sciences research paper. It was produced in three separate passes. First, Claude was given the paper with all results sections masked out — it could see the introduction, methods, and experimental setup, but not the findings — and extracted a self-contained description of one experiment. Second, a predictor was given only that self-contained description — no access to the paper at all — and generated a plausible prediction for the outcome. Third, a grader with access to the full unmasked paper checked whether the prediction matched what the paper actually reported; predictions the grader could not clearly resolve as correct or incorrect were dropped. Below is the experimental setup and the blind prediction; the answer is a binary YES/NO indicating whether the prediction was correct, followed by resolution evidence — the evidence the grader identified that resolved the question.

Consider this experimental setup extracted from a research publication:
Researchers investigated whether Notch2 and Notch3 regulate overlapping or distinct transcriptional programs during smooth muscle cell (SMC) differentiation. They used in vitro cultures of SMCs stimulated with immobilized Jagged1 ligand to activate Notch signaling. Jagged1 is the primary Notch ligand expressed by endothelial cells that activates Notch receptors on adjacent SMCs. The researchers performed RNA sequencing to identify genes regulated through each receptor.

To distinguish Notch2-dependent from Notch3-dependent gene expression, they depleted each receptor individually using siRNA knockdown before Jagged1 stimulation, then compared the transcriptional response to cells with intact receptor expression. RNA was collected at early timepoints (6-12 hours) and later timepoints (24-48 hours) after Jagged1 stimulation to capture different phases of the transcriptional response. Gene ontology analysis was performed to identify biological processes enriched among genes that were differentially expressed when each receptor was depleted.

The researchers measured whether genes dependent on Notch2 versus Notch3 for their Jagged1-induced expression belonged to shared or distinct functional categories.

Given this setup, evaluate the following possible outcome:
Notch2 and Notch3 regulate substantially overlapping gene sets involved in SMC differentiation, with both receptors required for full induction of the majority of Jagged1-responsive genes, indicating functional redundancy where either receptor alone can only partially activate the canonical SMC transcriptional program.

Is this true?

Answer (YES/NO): NO